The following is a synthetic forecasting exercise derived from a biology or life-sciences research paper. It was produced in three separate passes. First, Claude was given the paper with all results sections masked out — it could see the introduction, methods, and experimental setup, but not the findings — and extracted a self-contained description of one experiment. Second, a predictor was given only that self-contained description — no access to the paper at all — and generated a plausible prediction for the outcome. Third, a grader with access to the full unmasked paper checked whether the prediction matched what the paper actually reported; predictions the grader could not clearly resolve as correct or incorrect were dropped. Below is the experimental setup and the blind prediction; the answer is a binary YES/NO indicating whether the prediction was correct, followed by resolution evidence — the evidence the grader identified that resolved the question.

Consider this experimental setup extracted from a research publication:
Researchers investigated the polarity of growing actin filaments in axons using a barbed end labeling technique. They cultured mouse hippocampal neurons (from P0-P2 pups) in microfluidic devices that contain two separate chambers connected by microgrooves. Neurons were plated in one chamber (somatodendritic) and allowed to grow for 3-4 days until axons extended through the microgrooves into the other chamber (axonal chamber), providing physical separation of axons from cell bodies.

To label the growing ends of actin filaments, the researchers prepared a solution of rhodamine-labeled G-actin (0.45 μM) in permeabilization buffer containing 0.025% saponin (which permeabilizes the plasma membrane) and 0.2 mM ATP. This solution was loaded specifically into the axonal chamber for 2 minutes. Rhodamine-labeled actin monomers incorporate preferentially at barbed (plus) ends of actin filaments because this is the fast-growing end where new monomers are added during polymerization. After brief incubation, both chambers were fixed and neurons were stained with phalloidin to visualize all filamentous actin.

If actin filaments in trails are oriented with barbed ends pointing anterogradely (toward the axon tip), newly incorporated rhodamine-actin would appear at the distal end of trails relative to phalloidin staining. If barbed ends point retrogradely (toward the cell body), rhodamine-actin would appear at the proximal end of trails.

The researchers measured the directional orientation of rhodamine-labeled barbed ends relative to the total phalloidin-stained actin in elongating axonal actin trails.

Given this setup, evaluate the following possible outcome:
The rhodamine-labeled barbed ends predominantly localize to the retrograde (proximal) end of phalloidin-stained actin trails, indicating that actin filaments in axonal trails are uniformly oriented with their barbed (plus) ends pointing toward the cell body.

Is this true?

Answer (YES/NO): NO